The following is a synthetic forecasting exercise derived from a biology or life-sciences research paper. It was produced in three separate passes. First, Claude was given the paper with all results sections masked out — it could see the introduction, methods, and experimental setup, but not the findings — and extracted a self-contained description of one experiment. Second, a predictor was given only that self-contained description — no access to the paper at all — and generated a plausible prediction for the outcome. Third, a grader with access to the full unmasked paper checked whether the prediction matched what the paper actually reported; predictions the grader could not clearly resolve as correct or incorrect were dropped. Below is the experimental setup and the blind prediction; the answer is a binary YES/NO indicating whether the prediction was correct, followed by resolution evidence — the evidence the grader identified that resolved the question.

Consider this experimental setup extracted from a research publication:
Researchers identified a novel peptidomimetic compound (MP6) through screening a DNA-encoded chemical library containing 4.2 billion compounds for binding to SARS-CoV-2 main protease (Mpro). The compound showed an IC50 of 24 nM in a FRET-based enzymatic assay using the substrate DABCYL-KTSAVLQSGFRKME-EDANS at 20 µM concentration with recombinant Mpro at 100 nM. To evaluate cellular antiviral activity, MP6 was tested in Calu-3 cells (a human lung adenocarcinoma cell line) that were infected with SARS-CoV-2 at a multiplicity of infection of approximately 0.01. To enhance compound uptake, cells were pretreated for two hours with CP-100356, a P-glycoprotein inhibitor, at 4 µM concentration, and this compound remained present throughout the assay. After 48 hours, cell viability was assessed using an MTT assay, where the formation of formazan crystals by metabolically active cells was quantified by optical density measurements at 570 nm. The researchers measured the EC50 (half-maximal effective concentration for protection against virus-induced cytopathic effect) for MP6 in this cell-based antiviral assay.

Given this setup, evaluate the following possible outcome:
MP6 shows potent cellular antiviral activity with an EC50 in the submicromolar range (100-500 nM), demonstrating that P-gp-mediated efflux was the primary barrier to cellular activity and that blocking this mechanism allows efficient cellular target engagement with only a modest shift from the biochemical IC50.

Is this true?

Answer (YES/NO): NO